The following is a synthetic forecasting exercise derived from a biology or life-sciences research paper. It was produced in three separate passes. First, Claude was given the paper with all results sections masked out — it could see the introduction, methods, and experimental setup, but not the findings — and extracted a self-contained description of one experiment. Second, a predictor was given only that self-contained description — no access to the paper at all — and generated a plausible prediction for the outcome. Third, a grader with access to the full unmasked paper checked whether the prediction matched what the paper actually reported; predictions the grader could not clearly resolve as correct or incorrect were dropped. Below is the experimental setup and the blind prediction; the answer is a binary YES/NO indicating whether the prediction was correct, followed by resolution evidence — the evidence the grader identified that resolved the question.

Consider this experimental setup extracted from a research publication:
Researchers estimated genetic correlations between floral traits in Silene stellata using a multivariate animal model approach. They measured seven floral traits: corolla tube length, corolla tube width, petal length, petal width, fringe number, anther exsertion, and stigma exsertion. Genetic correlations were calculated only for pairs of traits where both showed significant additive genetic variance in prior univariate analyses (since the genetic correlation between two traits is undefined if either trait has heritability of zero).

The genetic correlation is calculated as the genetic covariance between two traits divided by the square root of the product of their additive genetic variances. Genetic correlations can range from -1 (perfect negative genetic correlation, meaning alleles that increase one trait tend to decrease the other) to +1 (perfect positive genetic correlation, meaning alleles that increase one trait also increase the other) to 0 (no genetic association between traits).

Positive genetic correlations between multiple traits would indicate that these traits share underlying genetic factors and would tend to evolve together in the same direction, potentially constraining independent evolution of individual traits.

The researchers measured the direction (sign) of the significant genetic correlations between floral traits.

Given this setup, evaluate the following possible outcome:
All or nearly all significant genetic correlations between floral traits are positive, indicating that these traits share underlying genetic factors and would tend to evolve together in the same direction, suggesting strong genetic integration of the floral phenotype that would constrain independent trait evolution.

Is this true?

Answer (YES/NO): YES